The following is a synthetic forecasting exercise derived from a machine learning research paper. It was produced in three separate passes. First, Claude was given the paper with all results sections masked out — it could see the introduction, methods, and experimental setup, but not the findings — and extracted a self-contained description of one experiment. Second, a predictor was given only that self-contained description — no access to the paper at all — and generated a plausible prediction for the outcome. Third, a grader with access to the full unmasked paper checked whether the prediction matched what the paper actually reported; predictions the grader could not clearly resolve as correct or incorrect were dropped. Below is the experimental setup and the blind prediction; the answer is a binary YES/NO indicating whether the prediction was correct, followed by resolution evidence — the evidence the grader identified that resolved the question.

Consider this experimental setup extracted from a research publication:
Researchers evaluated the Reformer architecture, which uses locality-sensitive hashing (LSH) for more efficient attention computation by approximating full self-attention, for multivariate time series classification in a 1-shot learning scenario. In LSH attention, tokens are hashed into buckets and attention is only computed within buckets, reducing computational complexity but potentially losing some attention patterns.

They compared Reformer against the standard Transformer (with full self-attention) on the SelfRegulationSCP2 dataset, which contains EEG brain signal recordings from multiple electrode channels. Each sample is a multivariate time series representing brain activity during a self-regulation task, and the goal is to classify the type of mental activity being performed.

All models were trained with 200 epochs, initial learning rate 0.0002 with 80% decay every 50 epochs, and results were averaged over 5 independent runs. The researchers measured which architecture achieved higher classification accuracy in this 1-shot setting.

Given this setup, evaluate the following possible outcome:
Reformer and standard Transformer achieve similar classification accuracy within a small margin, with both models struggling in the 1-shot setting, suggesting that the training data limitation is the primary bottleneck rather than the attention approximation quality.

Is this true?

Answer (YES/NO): NO